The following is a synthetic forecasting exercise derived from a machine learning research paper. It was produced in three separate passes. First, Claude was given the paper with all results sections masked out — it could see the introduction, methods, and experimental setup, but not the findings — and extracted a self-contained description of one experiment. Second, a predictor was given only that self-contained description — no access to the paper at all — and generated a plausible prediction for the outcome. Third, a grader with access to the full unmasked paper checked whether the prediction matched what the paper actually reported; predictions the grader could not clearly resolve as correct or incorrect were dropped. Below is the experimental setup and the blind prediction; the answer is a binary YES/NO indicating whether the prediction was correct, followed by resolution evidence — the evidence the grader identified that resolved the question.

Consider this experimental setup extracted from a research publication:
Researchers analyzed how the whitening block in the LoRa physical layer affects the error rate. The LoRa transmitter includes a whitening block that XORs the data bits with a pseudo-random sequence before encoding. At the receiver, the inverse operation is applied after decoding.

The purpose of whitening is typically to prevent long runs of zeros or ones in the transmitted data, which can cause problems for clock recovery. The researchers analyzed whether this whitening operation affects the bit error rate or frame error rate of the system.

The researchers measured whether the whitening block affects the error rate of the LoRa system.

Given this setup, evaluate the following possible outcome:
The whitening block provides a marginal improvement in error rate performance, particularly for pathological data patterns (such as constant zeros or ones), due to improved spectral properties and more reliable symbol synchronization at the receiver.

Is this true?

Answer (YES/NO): NO